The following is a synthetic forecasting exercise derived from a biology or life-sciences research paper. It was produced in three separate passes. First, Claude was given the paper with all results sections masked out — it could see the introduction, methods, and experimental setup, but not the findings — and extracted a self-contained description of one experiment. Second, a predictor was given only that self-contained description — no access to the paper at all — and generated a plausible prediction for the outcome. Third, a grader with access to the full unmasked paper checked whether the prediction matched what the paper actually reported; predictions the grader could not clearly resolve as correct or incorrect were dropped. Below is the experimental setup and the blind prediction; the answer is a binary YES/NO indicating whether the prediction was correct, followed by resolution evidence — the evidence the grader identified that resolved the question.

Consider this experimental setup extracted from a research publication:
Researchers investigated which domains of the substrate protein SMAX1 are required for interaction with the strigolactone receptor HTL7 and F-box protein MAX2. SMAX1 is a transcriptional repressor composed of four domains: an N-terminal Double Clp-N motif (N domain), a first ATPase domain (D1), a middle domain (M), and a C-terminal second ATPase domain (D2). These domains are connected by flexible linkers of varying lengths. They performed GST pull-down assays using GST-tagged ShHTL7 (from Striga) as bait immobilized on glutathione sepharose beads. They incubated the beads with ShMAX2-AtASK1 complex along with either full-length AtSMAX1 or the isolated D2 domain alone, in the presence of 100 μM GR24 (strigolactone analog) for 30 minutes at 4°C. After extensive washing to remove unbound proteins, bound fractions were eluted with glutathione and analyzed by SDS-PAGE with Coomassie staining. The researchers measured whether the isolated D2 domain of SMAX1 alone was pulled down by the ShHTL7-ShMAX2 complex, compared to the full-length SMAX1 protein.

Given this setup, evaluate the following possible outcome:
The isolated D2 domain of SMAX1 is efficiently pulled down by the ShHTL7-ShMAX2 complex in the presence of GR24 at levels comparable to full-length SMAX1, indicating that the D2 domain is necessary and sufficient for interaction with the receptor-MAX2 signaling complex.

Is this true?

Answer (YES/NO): NO